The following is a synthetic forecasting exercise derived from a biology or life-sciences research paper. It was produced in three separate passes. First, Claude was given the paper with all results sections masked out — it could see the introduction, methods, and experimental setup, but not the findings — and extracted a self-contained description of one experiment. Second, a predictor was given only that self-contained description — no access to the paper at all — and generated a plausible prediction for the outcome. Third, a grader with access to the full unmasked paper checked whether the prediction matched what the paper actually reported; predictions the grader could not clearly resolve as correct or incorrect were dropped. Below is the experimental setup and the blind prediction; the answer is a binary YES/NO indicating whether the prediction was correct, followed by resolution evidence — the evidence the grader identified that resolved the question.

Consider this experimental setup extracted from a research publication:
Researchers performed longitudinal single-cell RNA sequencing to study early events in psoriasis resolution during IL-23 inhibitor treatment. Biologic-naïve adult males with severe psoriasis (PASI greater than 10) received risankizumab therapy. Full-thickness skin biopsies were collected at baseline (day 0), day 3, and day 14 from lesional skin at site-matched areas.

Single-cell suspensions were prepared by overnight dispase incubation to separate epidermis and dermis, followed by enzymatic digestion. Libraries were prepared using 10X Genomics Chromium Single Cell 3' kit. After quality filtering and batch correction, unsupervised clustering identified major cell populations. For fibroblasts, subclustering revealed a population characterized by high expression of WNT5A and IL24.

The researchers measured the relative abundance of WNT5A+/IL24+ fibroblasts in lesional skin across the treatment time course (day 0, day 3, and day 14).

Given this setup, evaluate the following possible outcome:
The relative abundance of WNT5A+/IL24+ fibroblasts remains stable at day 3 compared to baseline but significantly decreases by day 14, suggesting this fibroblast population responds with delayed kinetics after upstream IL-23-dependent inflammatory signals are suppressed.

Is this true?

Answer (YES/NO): NO